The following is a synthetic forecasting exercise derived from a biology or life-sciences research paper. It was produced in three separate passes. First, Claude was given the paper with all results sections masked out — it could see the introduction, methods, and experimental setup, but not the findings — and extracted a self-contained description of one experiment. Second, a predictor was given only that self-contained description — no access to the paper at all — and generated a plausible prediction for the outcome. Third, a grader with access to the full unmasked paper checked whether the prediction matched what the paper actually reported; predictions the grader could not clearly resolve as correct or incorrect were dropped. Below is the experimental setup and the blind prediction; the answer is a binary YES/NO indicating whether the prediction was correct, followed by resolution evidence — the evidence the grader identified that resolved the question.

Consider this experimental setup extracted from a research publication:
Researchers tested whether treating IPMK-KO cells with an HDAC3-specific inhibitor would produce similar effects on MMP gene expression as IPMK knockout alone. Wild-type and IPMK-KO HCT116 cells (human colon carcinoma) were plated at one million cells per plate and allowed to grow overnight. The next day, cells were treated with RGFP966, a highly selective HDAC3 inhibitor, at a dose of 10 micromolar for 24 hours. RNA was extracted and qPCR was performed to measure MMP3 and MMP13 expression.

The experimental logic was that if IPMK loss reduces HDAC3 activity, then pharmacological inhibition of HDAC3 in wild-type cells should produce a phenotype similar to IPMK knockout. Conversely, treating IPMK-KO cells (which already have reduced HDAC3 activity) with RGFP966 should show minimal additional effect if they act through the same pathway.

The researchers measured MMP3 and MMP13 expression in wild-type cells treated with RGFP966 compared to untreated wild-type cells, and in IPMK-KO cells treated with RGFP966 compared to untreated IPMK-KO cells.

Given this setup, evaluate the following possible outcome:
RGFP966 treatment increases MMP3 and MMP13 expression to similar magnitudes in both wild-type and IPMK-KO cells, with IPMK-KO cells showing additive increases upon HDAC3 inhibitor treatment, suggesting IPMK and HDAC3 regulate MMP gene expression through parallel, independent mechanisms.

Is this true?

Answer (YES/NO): NO